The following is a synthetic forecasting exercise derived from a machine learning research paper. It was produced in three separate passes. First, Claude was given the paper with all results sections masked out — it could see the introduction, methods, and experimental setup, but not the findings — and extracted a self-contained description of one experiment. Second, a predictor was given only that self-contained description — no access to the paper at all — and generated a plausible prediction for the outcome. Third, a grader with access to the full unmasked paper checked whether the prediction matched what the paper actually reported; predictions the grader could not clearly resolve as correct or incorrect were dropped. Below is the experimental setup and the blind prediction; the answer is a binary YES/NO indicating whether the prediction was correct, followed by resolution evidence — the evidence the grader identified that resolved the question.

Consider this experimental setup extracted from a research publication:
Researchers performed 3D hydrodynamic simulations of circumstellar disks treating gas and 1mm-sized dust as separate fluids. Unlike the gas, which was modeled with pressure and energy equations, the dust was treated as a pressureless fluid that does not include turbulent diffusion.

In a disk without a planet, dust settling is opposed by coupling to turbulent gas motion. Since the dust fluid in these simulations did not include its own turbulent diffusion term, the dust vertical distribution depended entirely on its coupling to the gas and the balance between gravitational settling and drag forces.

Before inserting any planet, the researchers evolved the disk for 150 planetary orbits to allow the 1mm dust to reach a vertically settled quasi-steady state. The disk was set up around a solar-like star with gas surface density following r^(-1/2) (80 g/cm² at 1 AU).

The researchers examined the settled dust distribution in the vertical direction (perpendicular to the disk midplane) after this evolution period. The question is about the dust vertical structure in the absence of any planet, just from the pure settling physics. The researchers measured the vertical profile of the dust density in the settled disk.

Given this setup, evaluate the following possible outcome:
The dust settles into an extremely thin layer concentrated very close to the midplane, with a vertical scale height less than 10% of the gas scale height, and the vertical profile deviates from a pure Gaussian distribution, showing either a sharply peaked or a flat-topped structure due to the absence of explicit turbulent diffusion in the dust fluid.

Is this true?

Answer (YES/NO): NO